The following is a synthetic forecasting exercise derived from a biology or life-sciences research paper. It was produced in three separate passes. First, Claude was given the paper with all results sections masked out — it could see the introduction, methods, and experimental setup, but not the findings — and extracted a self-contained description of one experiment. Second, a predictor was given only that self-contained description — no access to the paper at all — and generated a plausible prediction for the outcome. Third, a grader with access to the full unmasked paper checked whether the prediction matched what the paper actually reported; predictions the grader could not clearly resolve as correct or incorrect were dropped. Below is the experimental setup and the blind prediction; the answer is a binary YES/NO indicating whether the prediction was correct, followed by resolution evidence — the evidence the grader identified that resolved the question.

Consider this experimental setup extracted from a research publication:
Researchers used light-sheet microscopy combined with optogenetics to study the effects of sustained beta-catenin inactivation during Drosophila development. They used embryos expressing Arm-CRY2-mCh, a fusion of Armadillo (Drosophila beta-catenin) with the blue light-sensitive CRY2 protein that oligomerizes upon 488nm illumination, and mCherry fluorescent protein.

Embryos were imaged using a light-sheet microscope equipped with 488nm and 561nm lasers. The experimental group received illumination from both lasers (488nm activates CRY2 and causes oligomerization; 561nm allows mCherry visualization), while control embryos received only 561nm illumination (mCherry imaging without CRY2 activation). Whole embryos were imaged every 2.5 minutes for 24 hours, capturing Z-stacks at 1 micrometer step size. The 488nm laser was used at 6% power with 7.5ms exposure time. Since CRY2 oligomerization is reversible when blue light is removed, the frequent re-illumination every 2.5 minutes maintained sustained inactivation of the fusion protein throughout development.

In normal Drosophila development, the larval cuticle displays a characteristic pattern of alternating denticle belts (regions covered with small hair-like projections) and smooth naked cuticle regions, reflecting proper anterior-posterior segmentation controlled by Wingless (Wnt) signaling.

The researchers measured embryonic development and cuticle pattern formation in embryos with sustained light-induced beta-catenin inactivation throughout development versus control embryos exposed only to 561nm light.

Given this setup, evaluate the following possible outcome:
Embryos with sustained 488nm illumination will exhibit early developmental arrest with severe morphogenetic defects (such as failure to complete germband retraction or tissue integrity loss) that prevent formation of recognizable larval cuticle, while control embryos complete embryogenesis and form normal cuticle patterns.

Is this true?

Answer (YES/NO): NO